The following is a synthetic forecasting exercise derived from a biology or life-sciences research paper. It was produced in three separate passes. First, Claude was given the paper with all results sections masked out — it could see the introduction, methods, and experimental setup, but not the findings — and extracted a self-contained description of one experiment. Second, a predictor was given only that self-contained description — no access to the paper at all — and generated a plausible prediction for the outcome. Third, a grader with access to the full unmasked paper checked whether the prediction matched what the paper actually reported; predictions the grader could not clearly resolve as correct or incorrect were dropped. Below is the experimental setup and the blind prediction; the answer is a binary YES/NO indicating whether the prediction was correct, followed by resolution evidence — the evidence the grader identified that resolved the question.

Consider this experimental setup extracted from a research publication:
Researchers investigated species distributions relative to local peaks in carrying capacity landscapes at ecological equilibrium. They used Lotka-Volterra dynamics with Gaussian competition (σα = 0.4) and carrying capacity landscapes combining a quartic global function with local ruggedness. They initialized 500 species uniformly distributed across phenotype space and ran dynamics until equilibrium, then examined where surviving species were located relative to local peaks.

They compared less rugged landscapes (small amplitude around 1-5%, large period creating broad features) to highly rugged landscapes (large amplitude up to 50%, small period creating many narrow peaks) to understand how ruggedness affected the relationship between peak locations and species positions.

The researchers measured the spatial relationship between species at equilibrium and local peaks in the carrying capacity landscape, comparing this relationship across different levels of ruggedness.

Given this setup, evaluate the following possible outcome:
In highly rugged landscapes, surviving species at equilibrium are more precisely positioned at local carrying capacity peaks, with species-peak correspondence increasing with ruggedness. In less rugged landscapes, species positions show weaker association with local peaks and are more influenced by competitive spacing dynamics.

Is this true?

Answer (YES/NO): NO